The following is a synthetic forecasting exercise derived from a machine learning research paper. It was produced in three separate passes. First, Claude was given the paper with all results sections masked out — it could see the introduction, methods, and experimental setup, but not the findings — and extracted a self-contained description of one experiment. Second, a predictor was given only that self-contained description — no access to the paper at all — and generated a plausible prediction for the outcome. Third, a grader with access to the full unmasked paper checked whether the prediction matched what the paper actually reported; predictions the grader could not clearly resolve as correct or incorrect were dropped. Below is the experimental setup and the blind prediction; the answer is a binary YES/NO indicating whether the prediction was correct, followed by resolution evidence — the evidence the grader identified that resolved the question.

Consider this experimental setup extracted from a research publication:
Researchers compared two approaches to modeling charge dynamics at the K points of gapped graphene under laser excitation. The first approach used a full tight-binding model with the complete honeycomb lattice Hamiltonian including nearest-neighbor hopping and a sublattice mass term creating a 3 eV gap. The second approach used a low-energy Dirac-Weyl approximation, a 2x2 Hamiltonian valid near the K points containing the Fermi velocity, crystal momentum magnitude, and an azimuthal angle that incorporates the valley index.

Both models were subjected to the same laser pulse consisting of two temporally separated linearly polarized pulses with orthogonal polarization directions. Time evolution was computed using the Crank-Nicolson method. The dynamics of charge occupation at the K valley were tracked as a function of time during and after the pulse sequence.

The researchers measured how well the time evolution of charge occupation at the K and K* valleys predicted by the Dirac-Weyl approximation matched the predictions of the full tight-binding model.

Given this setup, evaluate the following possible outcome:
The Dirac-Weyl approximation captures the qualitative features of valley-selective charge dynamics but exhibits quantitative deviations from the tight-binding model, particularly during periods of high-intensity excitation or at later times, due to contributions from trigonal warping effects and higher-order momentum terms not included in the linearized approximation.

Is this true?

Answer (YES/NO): NO